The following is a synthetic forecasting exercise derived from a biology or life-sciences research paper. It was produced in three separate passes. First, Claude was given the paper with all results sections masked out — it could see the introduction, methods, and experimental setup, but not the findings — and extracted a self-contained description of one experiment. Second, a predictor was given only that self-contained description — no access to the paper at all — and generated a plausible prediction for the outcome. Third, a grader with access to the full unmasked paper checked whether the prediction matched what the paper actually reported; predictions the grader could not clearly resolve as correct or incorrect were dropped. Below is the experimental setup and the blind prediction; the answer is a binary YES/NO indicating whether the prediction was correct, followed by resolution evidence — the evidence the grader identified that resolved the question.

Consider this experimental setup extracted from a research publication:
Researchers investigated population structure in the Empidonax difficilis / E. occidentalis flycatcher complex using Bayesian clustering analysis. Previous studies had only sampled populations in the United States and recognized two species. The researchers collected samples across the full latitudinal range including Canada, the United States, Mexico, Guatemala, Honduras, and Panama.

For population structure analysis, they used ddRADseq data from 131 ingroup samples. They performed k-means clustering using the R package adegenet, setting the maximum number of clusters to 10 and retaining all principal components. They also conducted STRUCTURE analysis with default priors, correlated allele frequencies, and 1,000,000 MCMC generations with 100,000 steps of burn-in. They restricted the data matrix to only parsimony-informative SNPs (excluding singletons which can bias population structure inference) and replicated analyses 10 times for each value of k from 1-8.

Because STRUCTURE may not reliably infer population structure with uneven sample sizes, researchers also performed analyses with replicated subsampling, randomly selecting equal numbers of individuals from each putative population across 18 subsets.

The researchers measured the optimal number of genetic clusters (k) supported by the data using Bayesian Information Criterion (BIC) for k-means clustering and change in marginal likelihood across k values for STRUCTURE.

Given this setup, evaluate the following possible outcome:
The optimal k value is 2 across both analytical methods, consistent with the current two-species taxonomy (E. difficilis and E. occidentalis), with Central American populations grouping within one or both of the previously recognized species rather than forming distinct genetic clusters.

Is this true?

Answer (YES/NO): NO